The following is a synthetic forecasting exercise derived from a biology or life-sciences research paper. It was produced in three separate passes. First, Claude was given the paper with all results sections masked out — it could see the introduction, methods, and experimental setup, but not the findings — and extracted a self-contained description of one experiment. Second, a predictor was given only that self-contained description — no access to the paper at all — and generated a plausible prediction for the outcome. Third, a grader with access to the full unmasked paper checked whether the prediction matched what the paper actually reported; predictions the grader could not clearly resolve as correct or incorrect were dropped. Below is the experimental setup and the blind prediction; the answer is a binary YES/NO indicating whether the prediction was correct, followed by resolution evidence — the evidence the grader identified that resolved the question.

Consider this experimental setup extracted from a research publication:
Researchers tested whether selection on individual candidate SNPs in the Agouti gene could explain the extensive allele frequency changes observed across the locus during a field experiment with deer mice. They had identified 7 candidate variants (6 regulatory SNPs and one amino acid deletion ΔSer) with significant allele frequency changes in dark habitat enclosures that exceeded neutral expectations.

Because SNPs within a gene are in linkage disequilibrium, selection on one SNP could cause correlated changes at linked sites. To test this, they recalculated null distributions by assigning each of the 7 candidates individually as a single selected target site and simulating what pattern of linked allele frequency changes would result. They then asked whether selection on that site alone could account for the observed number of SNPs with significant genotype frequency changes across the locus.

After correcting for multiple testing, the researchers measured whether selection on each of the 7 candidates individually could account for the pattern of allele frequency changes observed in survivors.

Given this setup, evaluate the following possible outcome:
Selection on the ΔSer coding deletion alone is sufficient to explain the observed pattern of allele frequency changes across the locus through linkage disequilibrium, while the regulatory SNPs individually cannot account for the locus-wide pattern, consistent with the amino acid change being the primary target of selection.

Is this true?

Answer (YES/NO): NO